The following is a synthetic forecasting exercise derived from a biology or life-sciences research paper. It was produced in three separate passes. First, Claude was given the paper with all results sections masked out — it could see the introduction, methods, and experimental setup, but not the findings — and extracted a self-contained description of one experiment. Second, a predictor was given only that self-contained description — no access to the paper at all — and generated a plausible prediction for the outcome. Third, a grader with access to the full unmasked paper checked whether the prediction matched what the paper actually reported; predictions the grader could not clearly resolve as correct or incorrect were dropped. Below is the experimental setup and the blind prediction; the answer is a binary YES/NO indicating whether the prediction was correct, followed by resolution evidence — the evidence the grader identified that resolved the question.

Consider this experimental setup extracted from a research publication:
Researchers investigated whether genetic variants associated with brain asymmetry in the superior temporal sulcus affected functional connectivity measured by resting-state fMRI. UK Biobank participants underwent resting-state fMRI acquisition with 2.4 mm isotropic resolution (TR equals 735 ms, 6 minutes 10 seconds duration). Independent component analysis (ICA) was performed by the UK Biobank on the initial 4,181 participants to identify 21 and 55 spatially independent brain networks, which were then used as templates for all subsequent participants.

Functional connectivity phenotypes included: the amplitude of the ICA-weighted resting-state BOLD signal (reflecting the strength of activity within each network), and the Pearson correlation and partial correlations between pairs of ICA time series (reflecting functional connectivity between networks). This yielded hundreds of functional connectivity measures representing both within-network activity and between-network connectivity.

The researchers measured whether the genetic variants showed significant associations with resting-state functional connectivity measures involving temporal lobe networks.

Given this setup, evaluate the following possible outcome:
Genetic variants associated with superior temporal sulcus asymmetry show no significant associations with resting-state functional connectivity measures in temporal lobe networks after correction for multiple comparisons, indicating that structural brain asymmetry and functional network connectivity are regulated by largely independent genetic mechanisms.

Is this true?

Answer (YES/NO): NO